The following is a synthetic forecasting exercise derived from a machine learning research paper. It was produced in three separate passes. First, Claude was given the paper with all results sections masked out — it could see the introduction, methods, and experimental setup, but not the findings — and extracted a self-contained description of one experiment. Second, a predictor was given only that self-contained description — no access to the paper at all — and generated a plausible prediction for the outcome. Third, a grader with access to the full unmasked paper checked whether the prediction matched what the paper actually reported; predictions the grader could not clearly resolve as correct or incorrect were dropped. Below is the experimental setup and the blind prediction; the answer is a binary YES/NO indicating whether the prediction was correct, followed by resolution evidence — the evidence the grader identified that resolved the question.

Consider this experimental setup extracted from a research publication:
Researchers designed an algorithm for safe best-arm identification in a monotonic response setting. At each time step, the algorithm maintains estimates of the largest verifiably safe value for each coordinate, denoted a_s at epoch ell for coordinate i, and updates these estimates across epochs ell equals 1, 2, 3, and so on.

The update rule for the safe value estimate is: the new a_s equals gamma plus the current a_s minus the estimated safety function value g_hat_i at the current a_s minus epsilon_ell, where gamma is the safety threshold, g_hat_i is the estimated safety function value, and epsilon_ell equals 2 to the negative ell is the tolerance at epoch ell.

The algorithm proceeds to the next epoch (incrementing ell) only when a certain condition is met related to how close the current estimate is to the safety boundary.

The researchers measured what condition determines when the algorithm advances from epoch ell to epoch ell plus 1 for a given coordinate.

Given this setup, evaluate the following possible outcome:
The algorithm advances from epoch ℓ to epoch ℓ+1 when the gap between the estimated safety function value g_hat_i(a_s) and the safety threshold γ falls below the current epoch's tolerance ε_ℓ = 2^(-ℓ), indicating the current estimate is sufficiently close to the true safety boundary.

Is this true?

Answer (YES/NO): NO